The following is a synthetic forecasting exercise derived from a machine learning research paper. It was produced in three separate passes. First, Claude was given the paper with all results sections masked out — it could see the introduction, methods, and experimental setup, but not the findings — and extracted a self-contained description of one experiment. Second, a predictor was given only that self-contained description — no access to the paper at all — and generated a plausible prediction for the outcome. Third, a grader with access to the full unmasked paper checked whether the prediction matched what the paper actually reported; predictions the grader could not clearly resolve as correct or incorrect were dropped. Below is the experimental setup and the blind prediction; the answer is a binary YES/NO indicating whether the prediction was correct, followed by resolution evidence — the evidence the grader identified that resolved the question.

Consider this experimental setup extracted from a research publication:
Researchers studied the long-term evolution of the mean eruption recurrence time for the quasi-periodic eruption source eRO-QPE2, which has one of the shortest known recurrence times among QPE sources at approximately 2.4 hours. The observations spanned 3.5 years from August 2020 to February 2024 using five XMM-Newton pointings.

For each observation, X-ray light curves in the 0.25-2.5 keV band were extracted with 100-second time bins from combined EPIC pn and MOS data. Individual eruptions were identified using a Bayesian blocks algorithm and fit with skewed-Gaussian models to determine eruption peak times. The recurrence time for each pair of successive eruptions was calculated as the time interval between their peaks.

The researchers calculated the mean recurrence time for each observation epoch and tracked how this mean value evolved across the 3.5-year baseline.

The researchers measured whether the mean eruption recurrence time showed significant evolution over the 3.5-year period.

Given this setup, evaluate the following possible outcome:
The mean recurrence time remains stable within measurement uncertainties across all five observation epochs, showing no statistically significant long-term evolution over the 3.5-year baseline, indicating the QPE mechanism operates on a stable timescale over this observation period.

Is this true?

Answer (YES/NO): YES